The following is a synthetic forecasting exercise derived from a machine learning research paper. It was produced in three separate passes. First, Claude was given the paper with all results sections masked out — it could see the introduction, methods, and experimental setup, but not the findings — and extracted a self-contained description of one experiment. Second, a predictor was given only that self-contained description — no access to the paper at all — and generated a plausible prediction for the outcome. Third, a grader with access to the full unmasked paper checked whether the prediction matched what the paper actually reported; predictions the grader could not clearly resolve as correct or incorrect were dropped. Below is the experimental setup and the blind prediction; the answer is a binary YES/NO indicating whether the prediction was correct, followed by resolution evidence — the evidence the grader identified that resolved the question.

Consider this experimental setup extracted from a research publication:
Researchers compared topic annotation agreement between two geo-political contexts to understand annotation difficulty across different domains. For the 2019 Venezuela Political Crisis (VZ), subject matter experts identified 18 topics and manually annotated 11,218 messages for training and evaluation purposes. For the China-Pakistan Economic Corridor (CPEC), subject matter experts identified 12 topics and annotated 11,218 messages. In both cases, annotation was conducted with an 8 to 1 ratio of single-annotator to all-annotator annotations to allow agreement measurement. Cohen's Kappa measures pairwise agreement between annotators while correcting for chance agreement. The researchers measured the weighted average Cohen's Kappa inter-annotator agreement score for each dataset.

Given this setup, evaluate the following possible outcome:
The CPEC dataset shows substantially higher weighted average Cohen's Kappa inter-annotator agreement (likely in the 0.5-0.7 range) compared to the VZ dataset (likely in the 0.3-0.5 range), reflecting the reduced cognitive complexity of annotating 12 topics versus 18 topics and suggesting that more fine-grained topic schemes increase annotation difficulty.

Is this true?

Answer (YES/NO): NO